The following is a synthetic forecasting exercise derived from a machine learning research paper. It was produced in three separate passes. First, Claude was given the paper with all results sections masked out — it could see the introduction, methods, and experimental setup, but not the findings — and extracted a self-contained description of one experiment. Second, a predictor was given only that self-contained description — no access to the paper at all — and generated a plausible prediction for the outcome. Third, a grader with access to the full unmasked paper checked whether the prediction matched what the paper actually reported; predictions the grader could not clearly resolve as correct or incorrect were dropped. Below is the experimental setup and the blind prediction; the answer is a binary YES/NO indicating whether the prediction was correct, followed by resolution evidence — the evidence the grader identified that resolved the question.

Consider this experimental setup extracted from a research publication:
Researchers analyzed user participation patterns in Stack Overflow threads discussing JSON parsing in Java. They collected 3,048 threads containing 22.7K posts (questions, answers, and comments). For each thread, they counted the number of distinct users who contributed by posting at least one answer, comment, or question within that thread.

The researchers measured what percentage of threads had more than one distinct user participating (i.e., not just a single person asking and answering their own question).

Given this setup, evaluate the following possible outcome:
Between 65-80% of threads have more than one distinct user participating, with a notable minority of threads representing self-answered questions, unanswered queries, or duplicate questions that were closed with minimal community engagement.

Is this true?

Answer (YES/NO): NO